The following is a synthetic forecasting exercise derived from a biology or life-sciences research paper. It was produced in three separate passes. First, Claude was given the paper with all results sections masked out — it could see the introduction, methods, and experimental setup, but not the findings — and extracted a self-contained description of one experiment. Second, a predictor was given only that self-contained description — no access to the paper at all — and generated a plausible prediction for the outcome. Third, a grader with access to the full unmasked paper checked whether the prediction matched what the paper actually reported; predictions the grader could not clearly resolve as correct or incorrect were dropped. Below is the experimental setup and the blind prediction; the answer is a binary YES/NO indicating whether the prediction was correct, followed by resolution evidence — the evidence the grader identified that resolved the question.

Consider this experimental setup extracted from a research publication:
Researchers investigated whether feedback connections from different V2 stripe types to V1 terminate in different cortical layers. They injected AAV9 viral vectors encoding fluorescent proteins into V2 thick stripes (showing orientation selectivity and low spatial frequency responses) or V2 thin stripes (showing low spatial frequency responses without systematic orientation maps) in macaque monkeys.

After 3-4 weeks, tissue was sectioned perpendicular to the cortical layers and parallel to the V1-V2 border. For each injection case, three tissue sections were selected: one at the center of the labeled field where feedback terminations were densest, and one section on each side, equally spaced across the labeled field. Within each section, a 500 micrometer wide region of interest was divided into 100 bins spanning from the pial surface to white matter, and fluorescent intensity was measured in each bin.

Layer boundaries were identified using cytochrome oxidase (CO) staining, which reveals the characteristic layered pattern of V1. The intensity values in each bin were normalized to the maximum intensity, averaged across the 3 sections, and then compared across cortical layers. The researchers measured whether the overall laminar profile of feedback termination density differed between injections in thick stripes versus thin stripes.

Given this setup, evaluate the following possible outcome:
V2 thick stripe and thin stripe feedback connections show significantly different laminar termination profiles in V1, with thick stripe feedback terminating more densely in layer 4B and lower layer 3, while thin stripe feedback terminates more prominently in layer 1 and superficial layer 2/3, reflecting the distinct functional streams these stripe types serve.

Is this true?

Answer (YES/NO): NO